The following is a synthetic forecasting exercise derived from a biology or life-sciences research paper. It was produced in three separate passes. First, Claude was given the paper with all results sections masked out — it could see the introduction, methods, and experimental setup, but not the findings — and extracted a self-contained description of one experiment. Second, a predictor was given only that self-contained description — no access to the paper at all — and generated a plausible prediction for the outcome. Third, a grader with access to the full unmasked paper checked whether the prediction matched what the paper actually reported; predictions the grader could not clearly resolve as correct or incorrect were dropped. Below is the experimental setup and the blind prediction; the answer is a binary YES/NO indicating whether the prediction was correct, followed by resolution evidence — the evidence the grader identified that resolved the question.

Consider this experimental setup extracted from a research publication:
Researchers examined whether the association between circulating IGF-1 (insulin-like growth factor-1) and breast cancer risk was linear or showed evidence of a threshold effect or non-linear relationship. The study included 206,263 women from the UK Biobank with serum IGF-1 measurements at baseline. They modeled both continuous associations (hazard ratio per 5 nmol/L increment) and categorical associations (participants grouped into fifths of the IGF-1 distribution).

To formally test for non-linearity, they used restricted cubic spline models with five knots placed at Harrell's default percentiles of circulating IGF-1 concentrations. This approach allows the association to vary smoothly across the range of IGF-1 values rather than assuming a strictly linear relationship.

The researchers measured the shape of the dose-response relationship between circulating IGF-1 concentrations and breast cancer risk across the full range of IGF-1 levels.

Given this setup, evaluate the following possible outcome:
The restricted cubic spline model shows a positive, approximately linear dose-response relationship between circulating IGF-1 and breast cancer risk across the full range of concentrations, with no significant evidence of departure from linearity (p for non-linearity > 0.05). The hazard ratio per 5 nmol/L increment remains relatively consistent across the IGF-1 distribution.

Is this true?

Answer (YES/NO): YES